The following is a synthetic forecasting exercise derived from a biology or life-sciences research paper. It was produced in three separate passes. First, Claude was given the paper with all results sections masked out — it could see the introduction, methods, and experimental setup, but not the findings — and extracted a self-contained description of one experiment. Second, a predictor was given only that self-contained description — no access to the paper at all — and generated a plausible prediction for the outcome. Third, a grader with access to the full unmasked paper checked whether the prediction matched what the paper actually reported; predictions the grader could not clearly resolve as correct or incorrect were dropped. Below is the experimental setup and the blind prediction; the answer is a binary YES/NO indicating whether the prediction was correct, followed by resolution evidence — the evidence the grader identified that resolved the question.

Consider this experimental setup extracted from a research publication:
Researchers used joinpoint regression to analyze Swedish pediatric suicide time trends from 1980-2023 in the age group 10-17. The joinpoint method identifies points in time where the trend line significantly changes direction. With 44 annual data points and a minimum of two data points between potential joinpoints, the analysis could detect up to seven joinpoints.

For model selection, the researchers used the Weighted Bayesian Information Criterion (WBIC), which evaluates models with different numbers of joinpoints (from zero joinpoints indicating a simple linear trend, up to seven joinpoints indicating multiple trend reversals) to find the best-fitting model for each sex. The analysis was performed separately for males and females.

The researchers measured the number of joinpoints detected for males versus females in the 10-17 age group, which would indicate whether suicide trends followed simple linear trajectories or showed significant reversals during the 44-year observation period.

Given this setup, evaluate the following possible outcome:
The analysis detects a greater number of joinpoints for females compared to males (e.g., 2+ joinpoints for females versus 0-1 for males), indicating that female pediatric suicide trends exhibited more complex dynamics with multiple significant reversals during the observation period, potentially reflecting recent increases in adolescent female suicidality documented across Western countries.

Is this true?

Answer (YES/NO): NO